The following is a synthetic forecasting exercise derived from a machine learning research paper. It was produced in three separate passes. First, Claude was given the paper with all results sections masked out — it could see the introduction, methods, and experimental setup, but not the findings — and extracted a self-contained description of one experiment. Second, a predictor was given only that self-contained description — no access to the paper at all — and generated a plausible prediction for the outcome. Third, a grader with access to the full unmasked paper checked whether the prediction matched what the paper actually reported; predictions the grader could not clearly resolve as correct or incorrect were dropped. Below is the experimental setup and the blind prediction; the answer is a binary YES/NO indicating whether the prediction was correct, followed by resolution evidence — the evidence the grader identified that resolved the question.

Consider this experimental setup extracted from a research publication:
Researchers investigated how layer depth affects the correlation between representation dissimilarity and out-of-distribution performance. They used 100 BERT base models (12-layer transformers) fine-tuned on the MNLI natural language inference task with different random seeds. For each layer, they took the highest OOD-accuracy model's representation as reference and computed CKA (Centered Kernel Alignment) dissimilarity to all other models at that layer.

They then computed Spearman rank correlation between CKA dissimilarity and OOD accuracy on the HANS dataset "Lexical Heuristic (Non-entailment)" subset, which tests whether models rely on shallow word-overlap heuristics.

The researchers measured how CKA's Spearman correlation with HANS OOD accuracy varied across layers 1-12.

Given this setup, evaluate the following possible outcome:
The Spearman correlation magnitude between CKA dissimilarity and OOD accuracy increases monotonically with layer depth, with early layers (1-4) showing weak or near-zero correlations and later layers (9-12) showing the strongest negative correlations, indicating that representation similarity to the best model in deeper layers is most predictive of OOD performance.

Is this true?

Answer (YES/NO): NO